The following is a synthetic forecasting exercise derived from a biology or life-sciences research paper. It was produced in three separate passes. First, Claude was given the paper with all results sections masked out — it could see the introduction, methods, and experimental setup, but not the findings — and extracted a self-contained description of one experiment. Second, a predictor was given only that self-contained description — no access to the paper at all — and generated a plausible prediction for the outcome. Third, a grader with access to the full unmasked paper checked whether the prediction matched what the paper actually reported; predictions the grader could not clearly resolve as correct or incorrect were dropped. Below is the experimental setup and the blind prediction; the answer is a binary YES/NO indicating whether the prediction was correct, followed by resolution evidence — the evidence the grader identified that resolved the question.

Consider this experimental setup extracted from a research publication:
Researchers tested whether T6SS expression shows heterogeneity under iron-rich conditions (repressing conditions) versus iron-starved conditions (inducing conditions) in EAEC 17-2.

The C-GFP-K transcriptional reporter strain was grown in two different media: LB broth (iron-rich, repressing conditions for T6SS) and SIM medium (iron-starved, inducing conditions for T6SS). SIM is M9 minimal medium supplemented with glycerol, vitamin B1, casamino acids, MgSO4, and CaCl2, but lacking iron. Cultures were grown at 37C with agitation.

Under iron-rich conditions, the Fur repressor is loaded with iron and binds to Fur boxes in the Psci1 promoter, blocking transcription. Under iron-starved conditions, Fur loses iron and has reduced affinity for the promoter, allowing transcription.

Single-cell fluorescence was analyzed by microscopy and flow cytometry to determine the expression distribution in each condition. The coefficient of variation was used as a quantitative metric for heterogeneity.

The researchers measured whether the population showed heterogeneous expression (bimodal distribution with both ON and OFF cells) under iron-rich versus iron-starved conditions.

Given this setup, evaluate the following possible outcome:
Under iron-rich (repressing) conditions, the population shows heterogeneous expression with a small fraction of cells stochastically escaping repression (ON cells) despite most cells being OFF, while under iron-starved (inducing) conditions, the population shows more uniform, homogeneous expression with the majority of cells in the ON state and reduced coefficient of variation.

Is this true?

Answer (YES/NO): NO